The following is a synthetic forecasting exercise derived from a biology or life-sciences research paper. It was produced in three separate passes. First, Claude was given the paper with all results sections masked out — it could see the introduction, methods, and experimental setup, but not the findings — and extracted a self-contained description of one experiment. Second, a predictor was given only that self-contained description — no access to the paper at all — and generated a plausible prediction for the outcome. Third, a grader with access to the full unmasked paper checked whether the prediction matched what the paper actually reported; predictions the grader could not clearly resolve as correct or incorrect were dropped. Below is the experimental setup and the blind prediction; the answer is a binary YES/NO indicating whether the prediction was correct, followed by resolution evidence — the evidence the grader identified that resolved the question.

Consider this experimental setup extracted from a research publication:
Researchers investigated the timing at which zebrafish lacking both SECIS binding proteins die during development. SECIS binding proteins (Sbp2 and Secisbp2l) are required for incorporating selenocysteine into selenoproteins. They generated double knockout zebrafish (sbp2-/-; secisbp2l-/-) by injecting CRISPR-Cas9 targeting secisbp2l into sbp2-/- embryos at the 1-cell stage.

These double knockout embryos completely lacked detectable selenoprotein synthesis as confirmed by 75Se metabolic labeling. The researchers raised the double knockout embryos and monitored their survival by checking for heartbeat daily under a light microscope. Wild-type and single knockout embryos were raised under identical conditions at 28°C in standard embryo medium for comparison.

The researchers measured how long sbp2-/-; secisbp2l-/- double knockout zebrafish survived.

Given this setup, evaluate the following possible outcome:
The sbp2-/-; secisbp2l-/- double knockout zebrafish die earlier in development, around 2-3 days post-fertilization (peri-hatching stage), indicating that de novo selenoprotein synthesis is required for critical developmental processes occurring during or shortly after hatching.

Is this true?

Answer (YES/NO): NO